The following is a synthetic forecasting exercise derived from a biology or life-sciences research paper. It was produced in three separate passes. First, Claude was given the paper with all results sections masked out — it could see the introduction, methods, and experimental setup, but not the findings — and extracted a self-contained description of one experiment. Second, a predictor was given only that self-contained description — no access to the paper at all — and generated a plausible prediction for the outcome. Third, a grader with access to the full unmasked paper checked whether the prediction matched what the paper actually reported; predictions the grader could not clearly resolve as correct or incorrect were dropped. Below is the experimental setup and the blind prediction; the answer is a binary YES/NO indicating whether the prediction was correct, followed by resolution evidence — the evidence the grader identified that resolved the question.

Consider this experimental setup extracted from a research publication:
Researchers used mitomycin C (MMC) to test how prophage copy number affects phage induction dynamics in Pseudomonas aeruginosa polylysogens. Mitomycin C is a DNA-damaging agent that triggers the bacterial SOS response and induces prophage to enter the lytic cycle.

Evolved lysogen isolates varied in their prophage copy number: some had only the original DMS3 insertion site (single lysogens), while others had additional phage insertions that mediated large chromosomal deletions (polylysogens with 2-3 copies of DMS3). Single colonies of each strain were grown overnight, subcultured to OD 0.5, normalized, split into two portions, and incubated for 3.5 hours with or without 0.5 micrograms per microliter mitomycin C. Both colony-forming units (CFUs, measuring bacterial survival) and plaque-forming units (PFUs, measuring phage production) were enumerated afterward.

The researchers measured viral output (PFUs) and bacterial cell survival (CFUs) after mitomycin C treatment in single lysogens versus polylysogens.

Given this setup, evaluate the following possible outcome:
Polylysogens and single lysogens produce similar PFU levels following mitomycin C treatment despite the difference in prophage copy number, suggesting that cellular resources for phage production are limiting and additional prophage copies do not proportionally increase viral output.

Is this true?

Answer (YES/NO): YES